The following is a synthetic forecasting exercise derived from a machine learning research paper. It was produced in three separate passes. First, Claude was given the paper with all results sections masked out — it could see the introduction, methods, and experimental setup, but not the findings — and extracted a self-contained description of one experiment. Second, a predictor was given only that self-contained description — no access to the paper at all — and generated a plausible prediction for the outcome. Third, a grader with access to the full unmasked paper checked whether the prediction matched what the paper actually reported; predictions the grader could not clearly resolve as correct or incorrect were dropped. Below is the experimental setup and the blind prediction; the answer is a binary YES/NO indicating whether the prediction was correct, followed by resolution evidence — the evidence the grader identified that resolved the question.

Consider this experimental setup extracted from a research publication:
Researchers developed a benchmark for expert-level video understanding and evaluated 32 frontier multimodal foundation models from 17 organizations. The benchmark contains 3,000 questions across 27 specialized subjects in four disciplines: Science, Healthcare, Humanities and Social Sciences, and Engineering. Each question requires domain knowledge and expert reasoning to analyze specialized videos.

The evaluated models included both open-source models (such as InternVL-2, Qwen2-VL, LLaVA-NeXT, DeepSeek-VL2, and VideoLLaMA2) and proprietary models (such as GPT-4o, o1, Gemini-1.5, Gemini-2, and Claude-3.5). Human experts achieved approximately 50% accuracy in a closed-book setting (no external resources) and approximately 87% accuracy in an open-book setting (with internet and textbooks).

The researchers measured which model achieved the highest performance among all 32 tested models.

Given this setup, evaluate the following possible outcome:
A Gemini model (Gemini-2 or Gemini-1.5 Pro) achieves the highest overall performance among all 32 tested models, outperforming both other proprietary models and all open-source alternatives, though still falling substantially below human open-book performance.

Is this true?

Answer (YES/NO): NO